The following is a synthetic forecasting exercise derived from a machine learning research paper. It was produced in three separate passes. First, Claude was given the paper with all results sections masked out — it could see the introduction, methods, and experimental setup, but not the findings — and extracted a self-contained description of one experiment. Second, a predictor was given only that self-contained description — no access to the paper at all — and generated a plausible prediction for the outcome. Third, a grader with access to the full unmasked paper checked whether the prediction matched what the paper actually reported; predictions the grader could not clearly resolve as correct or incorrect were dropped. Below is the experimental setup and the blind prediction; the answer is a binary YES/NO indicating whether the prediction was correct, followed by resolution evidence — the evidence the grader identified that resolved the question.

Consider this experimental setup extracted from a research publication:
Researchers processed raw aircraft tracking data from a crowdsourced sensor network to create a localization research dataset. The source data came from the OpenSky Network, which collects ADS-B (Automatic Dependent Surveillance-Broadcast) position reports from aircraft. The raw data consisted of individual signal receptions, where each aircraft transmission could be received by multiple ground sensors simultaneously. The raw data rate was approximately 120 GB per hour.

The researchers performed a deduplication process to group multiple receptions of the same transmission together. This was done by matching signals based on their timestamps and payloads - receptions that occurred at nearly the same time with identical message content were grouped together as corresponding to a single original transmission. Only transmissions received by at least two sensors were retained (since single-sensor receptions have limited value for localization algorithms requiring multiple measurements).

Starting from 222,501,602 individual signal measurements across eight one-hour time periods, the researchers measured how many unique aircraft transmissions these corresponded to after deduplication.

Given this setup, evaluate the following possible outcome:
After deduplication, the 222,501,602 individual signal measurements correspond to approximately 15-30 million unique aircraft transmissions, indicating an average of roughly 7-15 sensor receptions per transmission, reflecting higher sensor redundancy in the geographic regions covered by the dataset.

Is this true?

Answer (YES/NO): NO